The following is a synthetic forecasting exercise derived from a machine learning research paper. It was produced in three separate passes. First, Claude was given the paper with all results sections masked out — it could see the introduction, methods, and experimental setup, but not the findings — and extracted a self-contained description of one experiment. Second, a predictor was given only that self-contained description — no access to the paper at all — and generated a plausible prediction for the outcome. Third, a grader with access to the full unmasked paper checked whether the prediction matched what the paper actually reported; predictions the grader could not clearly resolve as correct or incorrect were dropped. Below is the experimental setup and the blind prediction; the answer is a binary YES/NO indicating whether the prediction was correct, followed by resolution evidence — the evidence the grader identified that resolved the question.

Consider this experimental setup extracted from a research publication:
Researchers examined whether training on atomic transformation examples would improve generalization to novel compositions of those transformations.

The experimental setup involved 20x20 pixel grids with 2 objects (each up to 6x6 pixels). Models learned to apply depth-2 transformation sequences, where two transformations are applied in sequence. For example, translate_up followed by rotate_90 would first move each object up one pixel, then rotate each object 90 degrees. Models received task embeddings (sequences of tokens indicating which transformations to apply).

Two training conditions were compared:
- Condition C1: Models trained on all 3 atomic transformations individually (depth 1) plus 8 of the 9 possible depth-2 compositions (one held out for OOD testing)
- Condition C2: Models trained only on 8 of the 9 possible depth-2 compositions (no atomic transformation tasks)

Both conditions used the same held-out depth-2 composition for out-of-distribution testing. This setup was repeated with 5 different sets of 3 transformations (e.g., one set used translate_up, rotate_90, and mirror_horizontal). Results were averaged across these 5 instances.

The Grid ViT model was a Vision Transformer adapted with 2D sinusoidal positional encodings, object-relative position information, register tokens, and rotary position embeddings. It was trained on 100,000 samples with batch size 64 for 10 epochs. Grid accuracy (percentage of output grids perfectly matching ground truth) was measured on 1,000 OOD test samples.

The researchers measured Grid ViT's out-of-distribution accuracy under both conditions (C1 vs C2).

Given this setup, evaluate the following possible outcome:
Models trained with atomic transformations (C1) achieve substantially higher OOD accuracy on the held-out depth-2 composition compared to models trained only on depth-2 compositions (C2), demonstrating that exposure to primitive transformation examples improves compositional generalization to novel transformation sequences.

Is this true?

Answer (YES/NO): NO